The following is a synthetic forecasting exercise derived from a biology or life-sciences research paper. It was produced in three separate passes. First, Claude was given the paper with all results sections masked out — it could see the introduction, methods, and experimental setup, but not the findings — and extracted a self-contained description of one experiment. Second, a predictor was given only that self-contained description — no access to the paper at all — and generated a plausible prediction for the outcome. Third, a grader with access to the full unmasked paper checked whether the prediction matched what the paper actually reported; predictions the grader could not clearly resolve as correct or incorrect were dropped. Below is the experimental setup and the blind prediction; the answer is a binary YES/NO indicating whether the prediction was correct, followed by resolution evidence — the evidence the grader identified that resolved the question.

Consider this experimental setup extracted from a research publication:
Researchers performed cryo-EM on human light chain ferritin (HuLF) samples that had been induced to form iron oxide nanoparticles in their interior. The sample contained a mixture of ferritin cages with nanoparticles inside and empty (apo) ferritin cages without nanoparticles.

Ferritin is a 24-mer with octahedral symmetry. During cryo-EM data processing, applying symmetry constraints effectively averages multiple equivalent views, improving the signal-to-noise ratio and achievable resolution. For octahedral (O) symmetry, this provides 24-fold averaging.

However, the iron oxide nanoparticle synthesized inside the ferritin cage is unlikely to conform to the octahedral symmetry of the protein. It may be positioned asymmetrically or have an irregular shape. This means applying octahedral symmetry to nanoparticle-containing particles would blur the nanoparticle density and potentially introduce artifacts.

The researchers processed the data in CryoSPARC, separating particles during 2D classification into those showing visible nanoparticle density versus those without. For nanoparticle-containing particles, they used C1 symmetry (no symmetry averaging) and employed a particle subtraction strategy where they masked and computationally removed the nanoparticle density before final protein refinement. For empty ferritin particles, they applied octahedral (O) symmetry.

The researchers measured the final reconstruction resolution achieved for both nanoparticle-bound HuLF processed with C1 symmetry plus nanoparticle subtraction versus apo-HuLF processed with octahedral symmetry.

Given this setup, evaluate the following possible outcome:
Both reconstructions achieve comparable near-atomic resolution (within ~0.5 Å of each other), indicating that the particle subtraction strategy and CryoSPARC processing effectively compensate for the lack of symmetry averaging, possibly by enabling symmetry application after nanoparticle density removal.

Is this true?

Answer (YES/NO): NO